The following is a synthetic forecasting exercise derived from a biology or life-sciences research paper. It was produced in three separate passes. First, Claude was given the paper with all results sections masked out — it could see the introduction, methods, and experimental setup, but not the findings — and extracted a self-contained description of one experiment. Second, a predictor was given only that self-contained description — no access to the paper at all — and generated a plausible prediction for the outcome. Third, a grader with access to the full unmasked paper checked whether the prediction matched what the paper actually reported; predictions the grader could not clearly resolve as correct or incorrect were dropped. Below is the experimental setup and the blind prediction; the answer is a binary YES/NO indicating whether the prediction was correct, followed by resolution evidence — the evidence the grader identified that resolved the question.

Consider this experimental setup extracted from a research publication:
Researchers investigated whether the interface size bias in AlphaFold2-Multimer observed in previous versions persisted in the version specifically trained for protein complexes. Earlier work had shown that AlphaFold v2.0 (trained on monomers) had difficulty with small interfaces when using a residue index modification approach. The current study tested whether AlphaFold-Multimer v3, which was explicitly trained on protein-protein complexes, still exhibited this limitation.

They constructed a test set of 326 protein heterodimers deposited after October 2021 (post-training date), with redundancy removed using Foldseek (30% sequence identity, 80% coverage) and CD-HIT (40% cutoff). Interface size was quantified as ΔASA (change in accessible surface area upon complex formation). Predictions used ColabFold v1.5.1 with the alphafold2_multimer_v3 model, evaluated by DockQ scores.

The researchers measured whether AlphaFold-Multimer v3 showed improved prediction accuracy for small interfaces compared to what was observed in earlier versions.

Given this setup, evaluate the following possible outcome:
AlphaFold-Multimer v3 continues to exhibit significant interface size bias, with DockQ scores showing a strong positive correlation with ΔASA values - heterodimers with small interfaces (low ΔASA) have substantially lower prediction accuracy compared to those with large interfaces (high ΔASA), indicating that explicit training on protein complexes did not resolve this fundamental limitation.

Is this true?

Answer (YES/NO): YES